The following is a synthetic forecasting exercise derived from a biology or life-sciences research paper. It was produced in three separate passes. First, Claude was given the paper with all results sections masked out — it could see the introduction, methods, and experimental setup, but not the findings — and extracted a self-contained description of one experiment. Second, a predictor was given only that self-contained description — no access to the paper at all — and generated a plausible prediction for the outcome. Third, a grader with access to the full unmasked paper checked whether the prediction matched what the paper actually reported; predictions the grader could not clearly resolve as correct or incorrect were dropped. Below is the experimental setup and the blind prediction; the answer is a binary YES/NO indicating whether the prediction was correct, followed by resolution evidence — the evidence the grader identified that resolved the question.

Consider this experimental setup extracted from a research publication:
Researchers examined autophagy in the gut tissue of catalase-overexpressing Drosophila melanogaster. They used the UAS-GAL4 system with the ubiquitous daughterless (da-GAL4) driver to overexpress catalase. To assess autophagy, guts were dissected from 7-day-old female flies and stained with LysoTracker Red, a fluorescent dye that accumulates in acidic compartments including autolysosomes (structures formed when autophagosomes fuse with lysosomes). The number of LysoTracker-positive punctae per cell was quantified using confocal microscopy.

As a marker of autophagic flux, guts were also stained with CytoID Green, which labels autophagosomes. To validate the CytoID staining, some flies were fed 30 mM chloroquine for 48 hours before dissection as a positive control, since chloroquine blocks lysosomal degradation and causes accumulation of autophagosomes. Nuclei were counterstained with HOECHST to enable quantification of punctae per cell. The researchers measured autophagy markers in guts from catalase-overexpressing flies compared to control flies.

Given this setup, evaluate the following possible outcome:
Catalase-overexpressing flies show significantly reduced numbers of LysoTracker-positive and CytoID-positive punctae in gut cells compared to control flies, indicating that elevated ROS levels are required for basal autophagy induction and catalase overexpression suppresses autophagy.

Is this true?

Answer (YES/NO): NO